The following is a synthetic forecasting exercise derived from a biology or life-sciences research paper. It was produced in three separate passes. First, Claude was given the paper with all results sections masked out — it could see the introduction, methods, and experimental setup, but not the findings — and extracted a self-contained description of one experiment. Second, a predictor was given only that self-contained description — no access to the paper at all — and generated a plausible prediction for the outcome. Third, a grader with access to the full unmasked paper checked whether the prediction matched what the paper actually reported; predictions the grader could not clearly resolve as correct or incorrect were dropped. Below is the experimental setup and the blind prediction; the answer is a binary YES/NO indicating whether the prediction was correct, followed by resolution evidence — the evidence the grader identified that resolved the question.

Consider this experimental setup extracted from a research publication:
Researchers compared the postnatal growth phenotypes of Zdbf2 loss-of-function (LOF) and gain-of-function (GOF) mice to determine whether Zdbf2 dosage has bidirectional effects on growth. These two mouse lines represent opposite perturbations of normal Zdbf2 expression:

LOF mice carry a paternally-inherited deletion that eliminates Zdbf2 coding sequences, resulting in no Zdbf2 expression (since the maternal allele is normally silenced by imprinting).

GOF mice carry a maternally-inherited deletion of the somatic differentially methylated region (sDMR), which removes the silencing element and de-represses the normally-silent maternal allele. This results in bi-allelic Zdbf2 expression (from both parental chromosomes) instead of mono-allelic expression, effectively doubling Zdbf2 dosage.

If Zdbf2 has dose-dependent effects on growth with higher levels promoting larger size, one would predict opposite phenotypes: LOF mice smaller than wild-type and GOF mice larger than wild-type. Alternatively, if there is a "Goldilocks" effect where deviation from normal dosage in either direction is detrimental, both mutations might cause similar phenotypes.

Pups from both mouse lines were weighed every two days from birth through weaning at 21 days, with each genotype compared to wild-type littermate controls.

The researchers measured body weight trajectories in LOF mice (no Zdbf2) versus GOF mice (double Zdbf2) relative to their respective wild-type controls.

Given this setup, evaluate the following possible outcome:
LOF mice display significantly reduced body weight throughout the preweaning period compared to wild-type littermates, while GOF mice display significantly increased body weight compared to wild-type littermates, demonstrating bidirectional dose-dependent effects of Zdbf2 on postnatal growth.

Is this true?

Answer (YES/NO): NO